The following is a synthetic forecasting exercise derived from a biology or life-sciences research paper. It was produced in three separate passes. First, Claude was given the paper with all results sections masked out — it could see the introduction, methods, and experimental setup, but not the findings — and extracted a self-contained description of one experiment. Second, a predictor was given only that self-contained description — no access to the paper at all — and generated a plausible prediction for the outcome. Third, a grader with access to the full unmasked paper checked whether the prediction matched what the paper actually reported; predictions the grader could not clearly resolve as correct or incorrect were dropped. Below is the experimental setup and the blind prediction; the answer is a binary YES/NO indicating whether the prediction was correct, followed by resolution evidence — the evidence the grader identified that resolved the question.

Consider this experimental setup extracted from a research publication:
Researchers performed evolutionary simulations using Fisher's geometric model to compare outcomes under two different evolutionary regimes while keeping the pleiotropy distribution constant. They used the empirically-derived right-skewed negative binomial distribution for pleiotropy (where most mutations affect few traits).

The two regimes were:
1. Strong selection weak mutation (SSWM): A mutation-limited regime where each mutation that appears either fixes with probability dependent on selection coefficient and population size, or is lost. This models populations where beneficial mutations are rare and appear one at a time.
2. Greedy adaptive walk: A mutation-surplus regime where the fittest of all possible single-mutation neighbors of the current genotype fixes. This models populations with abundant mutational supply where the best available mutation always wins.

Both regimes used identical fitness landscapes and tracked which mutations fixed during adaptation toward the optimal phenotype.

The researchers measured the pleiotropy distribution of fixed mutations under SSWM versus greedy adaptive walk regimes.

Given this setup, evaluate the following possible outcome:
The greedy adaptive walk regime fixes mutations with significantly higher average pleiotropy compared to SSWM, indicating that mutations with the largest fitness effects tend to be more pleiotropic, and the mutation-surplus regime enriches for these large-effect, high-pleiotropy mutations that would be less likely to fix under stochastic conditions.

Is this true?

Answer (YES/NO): NO